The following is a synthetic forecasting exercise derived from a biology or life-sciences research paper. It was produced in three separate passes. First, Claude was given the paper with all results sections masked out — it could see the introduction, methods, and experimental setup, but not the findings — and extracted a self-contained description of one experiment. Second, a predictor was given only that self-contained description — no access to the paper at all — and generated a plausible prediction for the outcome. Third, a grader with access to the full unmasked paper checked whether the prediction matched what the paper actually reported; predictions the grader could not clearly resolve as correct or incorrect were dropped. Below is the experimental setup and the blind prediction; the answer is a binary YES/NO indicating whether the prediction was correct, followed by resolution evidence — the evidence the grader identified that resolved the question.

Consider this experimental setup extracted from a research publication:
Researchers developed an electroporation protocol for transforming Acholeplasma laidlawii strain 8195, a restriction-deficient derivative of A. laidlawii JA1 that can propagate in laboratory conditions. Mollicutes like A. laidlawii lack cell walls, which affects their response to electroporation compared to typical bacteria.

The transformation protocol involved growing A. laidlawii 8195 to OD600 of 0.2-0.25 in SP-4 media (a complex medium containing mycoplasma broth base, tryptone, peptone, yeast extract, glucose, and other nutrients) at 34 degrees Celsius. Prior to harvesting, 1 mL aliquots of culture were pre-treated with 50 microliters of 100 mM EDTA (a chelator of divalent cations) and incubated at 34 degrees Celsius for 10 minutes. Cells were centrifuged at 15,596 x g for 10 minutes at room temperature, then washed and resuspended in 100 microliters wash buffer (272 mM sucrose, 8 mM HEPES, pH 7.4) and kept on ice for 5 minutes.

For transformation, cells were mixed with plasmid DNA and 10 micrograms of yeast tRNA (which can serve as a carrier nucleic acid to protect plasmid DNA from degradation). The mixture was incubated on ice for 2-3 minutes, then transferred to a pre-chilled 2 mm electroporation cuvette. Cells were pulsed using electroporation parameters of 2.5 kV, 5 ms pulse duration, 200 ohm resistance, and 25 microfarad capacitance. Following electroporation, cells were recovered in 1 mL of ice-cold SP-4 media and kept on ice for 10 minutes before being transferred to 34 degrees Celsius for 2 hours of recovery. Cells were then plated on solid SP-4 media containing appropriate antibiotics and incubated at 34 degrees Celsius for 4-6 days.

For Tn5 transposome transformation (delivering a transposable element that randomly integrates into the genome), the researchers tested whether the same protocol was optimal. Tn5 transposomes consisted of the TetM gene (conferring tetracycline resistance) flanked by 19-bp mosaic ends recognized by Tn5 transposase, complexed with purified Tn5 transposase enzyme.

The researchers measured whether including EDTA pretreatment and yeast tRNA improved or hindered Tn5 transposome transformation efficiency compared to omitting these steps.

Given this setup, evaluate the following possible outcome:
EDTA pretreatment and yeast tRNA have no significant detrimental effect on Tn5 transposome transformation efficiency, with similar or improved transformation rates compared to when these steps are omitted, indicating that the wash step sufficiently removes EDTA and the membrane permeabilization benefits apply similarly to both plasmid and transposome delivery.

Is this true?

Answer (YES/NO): NO